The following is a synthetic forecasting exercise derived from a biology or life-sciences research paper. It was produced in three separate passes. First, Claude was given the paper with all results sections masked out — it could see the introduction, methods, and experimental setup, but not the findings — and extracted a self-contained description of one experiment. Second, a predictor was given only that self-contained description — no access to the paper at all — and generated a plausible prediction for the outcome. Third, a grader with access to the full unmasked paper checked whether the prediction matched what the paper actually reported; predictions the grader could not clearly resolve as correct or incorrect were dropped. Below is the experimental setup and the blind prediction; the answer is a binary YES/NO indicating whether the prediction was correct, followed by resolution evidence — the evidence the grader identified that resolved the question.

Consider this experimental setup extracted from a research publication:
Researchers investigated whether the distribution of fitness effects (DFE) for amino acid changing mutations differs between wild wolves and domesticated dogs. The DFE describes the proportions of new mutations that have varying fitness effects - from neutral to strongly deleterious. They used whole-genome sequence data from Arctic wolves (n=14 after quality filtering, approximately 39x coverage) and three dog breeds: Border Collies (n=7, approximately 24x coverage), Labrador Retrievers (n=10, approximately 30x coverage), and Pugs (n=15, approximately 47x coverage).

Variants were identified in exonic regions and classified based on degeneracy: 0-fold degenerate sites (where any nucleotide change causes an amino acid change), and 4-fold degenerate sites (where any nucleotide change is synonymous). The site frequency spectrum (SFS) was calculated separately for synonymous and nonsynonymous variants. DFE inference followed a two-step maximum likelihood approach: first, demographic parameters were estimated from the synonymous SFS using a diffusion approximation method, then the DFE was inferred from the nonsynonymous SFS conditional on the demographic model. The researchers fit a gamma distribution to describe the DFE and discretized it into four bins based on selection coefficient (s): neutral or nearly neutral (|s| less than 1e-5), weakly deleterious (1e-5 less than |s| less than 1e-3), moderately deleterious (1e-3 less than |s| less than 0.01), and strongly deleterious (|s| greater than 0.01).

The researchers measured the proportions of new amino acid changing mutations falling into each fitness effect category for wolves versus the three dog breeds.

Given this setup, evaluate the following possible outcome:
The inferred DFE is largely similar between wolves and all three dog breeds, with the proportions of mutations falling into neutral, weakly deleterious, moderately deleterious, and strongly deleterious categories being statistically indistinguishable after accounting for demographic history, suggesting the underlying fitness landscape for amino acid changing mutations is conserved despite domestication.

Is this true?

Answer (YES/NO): YES